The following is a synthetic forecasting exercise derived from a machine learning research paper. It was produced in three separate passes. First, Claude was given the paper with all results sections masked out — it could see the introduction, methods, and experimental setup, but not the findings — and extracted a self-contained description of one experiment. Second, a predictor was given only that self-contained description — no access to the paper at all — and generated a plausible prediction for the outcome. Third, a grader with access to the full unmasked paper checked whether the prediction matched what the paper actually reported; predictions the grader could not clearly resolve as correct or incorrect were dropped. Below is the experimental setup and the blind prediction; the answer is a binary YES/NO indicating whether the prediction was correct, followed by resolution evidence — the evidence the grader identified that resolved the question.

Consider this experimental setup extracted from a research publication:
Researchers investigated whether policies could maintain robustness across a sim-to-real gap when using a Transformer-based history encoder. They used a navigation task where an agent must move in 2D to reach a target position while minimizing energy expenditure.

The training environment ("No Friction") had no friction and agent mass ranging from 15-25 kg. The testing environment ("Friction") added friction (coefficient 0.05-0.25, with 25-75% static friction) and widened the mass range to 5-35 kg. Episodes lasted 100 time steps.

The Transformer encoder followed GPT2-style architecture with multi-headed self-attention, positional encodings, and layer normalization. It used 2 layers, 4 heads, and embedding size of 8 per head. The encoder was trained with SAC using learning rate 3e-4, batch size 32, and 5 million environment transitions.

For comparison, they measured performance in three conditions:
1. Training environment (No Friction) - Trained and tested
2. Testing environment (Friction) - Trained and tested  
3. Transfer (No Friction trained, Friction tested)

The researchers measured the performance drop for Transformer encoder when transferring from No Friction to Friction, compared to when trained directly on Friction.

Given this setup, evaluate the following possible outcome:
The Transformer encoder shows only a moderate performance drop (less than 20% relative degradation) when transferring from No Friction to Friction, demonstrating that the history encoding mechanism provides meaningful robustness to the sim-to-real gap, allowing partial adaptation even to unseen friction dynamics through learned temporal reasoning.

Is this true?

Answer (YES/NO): NO